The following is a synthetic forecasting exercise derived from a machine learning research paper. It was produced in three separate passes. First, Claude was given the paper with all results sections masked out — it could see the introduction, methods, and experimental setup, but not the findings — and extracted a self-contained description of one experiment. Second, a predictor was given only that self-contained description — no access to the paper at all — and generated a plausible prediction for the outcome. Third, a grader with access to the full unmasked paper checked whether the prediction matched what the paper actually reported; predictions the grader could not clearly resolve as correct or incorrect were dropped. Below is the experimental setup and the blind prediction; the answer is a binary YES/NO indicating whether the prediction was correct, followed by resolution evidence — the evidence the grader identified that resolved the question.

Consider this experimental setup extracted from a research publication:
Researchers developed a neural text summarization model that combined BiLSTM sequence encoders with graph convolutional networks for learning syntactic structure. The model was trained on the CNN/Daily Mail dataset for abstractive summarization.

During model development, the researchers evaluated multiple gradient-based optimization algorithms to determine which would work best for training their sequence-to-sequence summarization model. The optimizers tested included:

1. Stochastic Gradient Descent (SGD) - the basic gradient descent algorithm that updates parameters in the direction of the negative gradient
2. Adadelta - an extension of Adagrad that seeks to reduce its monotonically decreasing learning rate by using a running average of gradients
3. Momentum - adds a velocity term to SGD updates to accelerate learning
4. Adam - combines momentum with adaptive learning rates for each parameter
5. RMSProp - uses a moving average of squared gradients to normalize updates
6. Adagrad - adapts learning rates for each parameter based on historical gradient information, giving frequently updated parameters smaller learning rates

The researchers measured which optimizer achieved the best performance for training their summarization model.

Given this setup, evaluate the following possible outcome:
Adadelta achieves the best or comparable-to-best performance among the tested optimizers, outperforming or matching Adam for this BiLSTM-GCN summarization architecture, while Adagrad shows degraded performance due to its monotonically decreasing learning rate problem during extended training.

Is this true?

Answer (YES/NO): NO